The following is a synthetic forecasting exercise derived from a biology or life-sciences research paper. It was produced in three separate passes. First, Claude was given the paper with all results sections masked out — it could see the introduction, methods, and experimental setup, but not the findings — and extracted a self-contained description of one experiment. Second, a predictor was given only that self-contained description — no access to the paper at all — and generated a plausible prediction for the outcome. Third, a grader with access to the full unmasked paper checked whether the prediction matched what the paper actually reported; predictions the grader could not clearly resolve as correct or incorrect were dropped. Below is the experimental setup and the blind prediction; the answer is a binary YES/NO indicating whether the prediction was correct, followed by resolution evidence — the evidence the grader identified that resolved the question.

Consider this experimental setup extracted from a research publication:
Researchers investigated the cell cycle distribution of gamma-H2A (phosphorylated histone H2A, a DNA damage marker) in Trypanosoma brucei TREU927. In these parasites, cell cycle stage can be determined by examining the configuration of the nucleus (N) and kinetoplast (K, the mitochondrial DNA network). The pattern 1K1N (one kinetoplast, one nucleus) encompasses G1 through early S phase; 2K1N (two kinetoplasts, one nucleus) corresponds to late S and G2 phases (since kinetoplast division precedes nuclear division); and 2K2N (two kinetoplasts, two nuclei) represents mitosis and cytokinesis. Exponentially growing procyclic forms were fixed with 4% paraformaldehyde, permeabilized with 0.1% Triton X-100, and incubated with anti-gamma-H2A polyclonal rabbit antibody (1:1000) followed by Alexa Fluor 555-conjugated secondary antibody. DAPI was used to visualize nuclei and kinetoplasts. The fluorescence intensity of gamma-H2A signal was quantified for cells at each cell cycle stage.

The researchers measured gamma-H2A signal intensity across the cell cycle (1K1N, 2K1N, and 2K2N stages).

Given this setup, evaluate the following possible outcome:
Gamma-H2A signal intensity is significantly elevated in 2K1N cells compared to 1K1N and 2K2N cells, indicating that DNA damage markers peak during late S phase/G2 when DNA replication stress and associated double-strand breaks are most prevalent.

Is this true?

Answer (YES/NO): NO